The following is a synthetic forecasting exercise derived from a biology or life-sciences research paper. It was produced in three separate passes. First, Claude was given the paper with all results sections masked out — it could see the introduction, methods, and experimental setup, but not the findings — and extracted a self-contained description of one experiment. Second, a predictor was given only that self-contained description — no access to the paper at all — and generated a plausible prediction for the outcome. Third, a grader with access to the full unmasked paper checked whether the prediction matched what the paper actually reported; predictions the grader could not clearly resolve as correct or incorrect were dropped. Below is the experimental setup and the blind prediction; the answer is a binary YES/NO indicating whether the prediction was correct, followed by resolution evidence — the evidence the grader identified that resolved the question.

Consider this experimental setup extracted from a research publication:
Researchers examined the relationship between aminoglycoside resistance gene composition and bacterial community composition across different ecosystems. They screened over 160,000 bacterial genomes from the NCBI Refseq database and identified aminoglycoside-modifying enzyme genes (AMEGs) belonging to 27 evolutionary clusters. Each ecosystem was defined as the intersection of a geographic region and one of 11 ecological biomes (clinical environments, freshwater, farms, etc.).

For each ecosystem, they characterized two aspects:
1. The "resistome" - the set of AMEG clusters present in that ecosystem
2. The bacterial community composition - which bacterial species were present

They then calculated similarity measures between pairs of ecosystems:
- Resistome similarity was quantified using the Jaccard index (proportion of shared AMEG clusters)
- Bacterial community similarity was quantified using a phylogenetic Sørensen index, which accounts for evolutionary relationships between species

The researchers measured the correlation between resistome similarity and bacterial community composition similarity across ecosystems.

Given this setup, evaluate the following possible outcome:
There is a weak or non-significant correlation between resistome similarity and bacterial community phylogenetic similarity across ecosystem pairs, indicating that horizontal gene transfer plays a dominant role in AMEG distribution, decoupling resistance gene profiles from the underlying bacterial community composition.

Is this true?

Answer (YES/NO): NO